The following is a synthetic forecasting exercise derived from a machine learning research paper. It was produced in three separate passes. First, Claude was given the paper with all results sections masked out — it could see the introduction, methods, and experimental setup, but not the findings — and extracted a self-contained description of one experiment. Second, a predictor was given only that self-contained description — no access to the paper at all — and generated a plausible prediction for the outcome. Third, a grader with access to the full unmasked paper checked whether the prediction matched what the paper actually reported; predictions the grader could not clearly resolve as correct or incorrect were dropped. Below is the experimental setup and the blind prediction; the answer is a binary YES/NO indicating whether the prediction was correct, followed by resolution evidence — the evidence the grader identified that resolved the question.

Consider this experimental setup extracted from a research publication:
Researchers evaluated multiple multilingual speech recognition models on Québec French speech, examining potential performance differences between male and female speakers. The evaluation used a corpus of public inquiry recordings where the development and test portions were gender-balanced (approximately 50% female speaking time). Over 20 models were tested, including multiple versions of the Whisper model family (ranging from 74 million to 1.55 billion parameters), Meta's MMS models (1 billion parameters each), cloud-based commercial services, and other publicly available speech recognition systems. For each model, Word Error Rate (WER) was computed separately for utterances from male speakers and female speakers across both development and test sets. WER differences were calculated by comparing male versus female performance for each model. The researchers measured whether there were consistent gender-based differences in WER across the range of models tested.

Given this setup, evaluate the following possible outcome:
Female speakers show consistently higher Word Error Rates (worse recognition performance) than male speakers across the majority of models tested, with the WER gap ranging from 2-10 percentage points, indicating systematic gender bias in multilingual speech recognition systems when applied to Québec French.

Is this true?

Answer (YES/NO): NO